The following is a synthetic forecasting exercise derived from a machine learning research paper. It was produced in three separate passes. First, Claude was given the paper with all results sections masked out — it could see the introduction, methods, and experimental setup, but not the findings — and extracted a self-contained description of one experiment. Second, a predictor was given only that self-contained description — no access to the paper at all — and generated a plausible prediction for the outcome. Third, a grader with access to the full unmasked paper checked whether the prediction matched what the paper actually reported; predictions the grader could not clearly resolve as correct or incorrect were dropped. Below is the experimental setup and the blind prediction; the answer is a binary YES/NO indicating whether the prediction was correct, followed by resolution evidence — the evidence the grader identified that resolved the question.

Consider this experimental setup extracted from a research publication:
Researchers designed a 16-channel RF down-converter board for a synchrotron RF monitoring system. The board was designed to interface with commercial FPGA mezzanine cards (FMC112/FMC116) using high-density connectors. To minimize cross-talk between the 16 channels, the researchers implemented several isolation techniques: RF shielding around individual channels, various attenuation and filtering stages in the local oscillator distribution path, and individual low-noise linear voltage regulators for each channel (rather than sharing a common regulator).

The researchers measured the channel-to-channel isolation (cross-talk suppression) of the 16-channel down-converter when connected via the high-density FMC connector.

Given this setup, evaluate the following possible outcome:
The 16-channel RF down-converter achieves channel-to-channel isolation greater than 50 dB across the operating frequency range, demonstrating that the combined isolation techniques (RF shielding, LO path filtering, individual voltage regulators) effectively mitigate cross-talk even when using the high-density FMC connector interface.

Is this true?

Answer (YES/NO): NO